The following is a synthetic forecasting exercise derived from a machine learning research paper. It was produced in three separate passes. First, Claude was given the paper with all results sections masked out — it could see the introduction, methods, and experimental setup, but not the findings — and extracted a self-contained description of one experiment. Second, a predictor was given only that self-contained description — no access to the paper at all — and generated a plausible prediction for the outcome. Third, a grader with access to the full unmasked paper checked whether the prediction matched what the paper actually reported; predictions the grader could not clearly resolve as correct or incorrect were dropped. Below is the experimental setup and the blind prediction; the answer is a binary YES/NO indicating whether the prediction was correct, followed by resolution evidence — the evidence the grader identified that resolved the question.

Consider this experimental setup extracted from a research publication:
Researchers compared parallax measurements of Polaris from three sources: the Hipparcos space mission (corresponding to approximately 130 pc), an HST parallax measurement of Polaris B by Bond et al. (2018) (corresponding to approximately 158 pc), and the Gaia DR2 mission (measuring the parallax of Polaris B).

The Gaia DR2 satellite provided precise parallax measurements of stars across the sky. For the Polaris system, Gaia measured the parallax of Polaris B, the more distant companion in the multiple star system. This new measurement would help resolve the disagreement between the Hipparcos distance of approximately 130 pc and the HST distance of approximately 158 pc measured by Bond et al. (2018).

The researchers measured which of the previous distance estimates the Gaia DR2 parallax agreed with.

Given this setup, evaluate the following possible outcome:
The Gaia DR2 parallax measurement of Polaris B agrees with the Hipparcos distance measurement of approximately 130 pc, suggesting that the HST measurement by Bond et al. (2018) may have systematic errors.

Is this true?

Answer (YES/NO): YES